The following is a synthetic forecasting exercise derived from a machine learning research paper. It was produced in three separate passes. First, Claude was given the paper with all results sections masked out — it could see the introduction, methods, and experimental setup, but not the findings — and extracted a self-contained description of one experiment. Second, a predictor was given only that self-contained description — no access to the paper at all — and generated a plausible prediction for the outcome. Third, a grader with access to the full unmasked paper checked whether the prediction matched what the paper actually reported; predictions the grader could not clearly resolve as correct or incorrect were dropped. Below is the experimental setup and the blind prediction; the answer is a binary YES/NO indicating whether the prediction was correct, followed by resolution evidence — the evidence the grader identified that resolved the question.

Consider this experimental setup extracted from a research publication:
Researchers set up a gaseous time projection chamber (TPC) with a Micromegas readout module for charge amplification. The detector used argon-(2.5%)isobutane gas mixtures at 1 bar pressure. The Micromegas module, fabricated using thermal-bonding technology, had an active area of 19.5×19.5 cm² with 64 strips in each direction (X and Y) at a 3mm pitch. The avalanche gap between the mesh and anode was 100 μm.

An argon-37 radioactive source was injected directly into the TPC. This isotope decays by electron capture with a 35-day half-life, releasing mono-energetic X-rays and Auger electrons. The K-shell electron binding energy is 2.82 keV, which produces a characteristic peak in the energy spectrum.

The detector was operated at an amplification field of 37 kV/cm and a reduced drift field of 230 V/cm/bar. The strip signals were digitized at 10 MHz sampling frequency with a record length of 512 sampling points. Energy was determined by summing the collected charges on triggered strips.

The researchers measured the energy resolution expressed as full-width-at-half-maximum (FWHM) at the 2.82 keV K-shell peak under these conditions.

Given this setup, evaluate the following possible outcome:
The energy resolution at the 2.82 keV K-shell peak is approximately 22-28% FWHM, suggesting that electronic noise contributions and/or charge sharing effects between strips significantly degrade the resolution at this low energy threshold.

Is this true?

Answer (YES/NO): NO